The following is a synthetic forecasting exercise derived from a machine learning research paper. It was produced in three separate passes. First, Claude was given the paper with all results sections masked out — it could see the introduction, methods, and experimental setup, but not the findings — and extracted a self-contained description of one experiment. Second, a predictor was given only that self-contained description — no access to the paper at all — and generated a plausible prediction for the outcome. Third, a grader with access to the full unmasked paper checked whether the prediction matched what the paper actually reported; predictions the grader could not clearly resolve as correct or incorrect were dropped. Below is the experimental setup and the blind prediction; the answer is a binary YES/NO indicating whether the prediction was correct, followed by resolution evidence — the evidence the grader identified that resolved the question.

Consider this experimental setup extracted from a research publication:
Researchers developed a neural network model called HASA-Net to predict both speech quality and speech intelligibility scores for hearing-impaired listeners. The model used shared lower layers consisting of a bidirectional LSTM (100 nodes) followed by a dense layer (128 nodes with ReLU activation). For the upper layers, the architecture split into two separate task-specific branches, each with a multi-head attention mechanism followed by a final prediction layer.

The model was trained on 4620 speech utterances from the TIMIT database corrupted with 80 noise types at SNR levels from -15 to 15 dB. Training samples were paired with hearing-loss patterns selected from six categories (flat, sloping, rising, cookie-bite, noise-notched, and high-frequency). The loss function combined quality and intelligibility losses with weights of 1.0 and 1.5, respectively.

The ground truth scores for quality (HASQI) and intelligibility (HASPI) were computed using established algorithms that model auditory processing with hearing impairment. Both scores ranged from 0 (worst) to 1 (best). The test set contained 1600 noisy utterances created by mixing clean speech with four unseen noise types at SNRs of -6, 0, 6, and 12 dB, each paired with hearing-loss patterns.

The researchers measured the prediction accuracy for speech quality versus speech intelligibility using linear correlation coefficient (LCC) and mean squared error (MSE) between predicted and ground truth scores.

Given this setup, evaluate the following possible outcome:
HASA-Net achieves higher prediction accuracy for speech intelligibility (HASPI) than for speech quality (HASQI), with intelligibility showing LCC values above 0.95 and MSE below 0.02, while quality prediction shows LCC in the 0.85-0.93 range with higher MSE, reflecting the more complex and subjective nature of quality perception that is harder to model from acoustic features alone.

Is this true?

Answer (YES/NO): NO